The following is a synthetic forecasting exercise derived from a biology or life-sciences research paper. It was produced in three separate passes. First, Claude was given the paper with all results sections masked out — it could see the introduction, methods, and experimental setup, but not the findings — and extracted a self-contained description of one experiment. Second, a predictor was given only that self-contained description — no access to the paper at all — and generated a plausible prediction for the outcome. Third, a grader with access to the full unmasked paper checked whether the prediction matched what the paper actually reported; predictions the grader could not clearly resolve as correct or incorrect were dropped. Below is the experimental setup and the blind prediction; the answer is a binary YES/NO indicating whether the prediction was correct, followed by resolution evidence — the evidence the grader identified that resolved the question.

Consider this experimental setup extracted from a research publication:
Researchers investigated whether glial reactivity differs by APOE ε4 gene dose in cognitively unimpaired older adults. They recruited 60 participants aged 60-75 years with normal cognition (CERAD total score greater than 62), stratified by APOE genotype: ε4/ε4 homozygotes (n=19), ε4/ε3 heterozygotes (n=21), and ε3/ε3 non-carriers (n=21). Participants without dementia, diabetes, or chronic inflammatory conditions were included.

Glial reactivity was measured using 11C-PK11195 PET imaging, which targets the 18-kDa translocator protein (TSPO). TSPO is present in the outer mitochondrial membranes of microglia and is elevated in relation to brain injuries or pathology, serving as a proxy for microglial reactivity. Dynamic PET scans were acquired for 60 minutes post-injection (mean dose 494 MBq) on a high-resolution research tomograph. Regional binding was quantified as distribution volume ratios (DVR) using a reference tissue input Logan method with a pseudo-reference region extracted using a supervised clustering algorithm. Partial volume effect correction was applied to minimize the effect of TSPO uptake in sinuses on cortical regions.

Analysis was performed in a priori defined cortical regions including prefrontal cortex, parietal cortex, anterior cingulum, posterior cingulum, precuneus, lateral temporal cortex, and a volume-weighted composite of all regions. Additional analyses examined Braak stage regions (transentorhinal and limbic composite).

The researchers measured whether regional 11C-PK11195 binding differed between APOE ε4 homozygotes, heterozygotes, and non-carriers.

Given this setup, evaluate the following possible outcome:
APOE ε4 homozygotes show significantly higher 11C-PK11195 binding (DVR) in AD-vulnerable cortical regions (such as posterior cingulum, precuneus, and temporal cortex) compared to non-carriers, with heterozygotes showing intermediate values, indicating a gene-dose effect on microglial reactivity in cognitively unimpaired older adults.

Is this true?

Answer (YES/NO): NO